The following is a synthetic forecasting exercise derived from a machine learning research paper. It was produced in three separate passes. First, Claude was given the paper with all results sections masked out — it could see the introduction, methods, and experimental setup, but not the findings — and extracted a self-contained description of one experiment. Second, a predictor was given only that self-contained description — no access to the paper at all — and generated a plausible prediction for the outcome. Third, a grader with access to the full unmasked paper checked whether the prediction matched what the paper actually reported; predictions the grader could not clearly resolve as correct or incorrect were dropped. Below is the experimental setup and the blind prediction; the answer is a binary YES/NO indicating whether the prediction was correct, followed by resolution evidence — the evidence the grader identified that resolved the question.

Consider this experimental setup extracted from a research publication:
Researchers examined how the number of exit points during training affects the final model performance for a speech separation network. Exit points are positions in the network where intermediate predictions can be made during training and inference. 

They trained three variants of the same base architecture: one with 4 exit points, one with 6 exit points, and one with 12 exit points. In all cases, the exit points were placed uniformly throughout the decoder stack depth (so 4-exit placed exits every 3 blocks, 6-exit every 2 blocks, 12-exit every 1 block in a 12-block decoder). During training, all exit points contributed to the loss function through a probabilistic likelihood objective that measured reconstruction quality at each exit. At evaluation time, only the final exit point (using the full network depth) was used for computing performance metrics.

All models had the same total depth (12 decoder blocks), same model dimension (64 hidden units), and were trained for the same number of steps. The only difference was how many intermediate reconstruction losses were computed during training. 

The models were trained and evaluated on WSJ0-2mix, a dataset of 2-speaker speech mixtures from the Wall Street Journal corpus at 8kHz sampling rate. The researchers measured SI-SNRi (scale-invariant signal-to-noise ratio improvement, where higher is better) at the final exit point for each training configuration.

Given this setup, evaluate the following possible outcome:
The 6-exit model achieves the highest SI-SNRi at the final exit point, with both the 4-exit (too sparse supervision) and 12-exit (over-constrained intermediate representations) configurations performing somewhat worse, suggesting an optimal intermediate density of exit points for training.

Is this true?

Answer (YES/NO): NO